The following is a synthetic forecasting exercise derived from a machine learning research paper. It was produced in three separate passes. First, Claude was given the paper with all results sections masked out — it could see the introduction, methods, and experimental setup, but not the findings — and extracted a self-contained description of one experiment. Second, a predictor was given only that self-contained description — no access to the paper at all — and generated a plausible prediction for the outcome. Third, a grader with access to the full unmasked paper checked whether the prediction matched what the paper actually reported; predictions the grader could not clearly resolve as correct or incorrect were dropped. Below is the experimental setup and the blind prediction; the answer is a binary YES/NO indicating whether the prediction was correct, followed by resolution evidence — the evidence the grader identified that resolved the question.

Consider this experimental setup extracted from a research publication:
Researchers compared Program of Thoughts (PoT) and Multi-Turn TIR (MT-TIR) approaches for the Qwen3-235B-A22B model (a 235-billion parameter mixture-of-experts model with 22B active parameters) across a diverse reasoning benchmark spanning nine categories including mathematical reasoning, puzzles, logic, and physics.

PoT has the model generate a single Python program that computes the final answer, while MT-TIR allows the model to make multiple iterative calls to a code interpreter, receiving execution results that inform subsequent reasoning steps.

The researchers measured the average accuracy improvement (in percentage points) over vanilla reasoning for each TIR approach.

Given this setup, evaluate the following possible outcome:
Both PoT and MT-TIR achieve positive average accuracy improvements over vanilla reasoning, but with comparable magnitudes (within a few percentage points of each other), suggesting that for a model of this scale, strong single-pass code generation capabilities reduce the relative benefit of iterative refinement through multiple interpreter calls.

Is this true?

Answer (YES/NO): NO